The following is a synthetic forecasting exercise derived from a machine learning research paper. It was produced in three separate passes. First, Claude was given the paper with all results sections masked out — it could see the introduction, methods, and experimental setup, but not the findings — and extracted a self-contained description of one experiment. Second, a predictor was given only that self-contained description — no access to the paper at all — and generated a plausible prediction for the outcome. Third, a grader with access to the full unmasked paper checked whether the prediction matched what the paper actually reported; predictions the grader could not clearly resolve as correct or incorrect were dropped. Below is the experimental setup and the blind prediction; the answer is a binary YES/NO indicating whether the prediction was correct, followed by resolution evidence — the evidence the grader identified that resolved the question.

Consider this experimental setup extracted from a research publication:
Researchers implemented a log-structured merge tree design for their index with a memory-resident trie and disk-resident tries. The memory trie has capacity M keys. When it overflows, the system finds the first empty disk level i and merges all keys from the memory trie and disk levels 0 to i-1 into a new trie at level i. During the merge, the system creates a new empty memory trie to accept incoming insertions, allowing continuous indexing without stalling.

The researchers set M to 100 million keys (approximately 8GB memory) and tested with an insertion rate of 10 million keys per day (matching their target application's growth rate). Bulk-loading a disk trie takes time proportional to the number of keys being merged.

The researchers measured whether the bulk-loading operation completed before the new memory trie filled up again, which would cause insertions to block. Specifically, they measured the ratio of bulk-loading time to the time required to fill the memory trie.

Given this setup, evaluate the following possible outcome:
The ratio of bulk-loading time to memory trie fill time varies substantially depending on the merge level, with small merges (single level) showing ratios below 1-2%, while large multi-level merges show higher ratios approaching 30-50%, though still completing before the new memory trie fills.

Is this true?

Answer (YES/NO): NO